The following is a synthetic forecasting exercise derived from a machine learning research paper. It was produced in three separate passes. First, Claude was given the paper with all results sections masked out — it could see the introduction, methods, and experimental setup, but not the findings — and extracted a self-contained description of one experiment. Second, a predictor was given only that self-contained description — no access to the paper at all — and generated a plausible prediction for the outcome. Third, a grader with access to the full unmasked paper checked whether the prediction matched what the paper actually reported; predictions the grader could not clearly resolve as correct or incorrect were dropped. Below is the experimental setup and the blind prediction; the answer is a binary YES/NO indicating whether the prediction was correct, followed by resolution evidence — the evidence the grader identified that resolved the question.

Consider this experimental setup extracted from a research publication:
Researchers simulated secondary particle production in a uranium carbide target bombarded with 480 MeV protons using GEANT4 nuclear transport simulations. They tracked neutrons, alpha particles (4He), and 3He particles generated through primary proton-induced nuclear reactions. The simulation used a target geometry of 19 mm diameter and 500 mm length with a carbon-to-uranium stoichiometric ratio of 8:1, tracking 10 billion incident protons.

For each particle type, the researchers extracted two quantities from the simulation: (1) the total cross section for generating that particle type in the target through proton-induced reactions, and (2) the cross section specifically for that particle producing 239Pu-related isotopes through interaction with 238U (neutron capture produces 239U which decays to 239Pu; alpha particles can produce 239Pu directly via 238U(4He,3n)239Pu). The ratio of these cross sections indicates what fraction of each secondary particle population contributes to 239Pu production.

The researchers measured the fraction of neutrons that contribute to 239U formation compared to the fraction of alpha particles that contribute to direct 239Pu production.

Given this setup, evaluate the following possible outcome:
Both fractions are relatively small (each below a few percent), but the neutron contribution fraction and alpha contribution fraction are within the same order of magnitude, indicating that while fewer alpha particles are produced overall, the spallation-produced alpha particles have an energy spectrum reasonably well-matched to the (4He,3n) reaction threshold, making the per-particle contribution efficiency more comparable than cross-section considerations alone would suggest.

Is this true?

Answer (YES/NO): NO